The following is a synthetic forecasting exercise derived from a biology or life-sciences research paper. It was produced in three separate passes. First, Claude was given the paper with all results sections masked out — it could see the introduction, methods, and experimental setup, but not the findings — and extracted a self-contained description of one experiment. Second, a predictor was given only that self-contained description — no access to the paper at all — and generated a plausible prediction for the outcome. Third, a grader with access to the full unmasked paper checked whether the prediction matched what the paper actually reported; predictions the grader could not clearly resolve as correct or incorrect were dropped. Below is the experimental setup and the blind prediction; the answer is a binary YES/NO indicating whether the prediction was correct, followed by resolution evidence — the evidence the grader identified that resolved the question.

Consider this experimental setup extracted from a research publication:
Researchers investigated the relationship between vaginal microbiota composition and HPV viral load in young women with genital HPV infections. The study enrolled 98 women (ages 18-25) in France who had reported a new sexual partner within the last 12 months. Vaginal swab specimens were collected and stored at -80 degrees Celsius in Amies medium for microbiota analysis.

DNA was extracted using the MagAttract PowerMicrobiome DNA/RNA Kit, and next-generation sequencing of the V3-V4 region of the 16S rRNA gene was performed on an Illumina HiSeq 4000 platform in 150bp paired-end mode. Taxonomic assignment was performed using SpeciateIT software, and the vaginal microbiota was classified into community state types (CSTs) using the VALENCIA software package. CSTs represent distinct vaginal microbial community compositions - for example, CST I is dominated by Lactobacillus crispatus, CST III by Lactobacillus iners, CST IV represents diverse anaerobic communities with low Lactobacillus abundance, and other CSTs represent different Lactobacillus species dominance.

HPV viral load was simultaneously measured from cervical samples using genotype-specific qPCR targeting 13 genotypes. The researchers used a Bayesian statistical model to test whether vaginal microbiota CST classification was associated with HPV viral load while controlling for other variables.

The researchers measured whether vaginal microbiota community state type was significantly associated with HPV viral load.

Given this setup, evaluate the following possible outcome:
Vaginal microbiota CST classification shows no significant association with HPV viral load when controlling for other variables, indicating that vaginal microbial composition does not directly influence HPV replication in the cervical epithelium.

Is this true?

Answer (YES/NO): YES